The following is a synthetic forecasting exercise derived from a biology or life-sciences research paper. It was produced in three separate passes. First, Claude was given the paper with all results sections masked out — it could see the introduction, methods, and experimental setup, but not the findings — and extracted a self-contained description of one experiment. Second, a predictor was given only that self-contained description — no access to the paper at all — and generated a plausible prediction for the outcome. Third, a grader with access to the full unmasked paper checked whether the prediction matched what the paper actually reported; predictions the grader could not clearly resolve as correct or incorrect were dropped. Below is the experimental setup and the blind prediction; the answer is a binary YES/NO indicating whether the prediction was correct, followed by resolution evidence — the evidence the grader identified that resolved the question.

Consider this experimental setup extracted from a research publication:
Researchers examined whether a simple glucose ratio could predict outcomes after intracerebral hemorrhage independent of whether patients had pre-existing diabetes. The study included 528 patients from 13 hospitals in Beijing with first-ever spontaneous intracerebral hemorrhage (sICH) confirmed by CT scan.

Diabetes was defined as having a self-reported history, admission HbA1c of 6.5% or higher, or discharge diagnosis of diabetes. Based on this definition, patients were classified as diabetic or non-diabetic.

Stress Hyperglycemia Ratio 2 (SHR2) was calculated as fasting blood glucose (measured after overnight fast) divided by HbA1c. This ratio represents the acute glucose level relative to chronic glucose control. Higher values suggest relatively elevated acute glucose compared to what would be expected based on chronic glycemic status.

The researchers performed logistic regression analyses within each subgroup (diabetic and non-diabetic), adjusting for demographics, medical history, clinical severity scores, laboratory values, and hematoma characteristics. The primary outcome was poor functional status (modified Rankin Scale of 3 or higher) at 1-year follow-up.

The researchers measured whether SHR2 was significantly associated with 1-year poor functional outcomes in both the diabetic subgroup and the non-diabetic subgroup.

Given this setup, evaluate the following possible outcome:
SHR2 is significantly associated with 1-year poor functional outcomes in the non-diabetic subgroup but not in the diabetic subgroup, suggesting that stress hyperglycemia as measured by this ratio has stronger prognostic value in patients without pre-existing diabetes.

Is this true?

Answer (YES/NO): NO